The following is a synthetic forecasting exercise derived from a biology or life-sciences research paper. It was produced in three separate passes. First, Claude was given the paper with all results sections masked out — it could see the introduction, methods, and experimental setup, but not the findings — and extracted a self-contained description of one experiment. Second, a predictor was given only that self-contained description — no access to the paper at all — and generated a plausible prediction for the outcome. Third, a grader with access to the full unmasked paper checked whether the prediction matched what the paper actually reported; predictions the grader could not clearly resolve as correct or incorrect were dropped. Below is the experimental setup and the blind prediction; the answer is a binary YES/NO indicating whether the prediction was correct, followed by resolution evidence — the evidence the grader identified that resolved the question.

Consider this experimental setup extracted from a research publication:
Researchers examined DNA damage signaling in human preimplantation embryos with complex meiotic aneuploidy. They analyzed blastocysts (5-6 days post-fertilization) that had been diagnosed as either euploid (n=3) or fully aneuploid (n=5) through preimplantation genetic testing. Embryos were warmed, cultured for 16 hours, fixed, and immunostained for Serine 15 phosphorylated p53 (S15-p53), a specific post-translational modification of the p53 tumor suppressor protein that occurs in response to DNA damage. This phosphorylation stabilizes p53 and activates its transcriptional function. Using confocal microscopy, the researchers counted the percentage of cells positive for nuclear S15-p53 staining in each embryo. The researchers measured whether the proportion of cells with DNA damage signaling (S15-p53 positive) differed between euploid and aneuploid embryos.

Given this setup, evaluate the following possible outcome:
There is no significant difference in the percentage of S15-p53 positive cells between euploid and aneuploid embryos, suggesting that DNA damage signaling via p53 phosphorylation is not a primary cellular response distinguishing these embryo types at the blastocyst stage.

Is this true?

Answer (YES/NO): NO